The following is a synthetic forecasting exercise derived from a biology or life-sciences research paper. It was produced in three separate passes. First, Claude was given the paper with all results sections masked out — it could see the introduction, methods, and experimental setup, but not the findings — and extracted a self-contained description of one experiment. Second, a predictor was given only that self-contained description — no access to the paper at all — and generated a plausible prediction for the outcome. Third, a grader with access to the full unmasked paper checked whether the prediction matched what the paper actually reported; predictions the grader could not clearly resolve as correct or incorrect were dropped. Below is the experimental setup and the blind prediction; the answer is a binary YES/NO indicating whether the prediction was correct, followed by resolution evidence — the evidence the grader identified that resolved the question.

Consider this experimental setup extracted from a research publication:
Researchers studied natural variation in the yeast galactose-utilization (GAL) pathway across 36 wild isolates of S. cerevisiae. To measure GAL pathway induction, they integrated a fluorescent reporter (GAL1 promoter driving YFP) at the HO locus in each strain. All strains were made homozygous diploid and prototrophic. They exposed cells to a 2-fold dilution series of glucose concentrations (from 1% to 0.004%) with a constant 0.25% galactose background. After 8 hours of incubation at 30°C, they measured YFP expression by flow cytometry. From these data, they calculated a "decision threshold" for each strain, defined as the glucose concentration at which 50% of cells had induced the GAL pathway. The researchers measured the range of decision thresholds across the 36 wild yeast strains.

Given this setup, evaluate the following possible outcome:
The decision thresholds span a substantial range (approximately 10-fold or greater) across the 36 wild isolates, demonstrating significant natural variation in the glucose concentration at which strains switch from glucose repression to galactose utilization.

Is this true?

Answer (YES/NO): YES